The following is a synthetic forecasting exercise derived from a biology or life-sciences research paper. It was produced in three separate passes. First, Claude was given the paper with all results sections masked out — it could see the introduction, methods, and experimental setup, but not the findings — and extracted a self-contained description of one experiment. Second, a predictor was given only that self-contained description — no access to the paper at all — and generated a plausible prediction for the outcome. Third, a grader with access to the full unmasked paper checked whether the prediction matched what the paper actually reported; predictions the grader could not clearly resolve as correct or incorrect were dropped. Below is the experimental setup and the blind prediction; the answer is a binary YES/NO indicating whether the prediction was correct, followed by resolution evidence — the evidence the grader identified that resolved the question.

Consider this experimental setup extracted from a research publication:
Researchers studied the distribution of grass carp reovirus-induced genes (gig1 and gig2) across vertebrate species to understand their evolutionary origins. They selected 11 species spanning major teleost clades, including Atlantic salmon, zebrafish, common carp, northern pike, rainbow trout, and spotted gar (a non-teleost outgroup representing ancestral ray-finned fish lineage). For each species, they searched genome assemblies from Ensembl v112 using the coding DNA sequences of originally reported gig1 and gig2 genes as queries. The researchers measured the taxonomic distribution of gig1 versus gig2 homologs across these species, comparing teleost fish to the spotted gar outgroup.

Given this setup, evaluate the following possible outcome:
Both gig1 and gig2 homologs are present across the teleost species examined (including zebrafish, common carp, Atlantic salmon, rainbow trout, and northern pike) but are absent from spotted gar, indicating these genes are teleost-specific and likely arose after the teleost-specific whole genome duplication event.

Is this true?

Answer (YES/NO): NO